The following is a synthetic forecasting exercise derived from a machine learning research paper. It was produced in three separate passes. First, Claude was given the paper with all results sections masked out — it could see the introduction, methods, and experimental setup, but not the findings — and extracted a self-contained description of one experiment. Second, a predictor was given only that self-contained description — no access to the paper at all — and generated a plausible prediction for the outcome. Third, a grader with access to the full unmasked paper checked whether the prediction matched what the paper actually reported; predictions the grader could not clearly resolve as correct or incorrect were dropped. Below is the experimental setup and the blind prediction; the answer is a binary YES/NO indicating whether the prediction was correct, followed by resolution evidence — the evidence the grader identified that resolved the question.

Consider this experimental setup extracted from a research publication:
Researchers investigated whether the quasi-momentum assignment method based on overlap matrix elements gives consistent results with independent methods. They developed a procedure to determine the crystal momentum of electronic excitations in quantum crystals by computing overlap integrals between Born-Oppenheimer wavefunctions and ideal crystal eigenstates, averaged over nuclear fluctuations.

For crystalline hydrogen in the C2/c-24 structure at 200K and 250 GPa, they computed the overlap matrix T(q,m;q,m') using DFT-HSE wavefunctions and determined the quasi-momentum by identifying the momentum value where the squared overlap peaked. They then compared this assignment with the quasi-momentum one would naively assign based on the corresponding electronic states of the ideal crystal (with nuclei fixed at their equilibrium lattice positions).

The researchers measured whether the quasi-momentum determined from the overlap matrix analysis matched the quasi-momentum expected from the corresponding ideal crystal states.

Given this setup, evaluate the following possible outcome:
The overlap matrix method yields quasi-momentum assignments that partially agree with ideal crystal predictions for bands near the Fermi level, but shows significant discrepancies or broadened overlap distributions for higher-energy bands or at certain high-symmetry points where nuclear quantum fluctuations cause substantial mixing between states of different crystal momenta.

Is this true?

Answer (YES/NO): NO